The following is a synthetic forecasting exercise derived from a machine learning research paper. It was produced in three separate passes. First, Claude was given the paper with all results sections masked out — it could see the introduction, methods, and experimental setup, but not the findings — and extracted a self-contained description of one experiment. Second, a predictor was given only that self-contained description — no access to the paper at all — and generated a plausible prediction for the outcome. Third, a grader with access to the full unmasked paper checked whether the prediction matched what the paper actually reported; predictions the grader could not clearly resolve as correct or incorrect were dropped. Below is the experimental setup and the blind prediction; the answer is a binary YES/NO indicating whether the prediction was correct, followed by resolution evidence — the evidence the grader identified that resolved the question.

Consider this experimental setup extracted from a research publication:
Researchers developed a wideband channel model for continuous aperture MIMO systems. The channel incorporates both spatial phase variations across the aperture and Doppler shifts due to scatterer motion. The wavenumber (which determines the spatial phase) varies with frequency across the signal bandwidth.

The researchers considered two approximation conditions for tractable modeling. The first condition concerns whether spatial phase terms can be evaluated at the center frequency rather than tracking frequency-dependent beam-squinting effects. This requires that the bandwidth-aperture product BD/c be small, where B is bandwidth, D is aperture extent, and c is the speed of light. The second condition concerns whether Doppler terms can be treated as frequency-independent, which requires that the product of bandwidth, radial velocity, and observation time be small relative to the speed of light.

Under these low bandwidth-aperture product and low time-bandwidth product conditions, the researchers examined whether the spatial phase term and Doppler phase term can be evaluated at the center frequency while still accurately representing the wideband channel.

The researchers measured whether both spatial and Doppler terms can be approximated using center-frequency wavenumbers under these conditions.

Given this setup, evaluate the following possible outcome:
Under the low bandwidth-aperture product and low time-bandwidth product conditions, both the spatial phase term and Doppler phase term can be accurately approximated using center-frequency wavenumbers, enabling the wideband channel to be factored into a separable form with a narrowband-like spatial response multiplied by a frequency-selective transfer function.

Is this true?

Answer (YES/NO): YES